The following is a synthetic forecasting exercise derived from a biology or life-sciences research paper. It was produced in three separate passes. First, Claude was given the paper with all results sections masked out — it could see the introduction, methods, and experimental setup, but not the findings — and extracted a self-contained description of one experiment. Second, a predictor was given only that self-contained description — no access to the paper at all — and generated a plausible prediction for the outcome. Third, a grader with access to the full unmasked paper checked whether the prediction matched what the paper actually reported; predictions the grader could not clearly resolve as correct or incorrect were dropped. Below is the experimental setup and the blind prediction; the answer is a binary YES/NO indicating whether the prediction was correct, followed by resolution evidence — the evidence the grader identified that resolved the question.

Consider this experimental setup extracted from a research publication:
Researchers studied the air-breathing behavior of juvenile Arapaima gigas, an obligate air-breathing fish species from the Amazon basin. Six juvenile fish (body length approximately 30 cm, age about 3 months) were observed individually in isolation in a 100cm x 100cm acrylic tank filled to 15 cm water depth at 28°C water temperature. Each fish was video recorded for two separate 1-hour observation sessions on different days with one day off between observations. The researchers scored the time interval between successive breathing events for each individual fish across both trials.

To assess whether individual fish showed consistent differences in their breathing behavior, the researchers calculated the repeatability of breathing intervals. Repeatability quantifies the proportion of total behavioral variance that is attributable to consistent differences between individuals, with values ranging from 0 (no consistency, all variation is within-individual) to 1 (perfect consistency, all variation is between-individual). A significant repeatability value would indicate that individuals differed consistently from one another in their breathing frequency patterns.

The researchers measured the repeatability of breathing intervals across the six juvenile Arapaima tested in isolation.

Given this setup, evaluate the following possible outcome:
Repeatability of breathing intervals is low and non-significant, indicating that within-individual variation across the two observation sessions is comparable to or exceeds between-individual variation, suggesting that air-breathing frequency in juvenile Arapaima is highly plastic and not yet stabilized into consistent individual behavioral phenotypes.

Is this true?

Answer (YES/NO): NO